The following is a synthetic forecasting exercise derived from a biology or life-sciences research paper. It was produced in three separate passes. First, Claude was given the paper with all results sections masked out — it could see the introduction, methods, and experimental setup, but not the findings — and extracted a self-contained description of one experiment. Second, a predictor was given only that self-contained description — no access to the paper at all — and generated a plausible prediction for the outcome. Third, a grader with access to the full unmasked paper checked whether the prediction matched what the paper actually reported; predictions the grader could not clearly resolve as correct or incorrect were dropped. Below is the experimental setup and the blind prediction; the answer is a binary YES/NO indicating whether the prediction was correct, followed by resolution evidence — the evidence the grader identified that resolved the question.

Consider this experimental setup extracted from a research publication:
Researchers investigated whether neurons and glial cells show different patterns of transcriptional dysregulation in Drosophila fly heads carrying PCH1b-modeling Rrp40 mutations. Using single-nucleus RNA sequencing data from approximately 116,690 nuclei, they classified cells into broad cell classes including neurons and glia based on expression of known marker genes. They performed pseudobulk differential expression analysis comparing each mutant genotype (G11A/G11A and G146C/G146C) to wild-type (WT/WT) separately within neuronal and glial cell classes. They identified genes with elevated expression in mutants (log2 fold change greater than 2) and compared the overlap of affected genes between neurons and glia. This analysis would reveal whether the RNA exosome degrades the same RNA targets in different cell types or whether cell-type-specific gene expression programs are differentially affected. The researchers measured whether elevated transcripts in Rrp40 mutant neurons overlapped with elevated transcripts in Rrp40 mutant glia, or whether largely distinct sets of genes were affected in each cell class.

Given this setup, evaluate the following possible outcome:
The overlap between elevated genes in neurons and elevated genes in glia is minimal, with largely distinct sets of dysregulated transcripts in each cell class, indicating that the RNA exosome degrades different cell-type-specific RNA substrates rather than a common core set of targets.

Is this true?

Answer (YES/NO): NO